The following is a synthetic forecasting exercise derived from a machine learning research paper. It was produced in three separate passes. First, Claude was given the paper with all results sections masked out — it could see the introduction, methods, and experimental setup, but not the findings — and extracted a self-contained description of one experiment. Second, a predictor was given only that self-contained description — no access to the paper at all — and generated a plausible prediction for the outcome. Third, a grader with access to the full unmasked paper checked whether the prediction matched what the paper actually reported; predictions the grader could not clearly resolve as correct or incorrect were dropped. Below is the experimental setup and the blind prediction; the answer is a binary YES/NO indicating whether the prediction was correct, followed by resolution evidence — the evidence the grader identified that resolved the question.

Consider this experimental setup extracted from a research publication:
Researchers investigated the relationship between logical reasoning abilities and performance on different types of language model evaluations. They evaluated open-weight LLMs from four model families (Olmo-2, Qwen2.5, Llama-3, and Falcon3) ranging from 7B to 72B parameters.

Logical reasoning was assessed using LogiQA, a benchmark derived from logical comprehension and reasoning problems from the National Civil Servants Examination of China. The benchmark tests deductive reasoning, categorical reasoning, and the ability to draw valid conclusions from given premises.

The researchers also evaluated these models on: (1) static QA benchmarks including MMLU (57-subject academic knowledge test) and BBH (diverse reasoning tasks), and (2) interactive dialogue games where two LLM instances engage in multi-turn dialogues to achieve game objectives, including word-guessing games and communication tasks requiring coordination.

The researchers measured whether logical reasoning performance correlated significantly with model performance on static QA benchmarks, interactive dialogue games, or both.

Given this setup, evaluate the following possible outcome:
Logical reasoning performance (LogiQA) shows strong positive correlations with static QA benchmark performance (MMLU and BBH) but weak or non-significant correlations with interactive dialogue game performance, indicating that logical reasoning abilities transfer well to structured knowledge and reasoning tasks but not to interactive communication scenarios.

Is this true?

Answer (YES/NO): NO